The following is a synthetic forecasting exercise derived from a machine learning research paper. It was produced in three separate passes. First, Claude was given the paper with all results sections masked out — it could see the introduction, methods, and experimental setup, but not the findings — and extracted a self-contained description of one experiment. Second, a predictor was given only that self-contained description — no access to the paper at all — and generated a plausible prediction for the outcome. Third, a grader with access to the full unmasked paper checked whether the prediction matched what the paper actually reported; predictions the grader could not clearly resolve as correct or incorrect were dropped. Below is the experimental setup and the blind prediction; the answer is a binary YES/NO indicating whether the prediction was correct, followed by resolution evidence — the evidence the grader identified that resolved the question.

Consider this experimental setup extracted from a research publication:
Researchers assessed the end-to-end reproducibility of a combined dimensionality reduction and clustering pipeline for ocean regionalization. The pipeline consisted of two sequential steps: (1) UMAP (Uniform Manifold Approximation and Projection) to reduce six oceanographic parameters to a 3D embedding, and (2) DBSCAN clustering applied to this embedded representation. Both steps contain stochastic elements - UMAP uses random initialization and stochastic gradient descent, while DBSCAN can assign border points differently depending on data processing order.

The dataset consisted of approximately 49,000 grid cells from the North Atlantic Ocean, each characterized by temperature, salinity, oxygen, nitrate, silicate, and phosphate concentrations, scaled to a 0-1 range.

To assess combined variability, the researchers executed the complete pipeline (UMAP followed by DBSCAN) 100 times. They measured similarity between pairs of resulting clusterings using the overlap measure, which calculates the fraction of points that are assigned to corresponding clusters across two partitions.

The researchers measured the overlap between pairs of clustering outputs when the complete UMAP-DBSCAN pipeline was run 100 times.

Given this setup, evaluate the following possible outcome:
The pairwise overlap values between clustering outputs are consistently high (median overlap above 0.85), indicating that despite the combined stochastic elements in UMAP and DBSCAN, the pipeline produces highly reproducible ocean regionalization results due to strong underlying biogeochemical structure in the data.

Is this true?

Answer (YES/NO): YES